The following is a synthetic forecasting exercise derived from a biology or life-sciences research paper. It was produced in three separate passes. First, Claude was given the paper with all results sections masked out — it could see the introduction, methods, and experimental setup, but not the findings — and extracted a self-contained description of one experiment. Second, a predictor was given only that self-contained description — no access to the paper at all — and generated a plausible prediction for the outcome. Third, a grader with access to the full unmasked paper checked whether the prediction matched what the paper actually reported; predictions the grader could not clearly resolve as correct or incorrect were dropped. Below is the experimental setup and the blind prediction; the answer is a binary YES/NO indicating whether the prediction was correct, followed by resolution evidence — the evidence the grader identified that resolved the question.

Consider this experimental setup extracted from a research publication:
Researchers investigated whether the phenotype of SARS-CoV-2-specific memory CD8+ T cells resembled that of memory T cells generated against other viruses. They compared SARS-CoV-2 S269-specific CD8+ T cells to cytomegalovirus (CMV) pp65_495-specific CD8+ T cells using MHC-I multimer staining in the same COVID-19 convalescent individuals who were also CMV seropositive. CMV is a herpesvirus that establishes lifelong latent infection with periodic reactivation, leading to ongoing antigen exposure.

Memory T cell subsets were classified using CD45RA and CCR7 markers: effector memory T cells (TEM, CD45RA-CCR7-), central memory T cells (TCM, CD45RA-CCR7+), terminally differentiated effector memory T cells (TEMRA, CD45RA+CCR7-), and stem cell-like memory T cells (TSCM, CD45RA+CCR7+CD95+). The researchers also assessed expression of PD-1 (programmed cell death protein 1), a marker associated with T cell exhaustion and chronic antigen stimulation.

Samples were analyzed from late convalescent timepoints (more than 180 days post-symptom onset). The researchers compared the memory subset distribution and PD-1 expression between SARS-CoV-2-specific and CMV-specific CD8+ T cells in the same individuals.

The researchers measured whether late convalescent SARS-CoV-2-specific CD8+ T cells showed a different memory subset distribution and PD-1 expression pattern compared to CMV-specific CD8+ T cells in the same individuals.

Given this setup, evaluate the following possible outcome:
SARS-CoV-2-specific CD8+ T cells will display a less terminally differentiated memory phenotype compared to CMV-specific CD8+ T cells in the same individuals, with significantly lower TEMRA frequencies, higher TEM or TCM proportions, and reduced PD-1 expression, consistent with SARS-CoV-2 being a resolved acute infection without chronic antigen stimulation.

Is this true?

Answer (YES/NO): NO